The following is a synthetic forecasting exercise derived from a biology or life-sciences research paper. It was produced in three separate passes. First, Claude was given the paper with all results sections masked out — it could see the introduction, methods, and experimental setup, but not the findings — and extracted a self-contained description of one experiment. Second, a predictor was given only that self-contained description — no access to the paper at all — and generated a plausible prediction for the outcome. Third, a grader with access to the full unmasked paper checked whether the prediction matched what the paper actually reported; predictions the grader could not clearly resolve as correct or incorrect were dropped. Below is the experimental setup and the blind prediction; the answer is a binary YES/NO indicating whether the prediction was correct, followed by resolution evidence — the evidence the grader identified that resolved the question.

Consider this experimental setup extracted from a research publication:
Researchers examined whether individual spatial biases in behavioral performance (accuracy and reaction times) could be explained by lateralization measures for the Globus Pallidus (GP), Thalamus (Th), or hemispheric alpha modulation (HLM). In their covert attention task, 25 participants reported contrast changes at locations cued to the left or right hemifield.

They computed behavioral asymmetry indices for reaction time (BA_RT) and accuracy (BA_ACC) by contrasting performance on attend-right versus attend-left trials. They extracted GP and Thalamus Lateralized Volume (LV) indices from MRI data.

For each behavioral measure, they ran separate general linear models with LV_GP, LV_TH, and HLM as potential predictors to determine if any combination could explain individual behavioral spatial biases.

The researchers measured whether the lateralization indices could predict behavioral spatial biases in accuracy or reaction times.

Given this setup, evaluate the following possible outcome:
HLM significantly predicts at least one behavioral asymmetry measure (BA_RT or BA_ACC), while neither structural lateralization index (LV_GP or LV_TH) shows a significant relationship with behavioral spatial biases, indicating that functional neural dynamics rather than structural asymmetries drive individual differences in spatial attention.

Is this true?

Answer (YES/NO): NO